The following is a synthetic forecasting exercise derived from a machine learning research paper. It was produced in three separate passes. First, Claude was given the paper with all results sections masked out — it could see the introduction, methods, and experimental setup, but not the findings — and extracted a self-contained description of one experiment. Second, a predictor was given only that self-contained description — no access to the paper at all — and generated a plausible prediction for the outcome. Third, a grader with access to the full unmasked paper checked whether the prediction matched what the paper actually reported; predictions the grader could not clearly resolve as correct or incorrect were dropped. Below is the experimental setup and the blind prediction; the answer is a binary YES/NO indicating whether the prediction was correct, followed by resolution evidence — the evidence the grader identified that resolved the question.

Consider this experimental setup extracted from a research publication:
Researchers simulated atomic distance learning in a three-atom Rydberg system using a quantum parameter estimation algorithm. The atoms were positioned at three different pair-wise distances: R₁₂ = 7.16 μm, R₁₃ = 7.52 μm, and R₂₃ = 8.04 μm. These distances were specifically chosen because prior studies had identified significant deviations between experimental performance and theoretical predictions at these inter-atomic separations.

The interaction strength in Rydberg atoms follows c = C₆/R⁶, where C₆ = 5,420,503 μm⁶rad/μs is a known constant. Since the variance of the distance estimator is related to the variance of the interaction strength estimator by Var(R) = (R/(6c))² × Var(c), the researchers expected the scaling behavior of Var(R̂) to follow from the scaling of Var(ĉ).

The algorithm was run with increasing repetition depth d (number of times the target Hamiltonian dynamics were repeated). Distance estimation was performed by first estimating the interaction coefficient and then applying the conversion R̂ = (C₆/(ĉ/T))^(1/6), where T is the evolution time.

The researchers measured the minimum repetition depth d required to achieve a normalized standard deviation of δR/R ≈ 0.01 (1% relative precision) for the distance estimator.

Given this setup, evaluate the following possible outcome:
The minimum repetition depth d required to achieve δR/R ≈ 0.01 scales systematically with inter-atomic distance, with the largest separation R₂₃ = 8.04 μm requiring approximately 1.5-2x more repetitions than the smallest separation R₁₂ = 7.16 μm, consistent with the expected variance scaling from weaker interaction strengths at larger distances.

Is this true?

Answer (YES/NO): NO